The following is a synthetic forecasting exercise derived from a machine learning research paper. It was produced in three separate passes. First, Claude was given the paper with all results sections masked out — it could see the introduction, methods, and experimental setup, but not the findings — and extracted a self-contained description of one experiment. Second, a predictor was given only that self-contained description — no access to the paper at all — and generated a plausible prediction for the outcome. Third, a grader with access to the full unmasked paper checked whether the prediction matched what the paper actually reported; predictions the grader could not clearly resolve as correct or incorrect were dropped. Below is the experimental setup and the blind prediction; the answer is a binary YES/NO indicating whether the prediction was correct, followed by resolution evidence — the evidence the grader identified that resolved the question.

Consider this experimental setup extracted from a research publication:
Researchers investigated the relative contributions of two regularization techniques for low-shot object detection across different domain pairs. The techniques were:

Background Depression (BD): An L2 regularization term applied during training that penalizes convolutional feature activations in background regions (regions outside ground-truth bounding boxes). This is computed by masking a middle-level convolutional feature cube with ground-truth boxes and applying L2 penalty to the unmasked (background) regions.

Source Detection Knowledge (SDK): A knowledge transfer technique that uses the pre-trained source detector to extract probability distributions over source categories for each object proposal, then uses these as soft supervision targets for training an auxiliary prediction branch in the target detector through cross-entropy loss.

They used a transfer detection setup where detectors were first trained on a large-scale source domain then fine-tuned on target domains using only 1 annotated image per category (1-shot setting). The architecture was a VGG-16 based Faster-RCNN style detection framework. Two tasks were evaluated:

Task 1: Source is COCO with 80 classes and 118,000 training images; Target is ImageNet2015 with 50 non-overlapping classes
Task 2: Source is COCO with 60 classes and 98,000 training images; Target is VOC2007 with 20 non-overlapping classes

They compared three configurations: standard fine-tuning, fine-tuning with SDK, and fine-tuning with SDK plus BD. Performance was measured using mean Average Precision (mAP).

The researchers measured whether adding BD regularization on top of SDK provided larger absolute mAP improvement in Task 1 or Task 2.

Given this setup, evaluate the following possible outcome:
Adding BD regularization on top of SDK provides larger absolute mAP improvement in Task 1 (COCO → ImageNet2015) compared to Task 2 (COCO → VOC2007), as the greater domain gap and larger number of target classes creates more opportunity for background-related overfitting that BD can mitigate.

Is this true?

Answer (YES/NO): NO